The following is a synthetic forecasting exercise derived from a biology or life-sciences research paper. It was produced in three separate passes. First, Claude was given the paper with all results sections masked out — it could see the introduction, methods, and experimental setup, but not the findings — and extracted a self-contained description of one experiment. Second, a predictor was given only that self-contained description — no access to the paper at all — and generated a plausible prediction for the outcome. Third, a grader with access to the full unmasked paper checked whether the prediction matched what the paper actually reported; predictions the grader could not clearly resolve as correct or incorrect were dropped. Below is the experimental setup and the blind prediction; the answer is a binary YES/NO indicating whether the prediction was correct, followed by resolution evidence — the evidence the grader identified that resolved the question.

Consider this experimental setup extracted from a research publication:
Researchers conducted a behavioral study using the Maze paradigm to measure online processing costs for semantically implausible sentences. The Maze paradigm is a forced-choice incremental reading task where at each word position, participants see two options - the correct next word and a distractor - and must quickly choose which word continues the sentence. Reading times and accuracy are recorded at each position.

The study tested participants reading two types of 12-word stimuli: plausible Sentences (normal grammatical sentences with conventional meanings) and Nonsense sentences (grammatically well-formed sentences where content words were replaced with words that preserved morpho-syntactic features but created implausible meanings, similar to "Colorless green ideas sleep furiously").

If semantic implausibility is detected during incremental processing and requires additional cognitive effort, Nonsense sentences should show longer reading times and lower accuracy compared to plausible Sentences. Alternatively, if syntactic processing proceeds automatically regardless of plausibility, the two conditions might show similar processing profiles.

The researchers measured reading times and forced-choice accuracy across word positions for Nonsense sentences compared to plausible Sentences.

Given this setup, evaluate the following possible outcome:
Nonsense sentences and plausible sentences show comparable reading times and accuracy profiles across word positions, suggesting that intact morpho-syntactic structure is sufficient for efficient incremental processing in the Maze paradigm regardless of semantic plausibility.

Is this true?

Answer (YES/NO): NO